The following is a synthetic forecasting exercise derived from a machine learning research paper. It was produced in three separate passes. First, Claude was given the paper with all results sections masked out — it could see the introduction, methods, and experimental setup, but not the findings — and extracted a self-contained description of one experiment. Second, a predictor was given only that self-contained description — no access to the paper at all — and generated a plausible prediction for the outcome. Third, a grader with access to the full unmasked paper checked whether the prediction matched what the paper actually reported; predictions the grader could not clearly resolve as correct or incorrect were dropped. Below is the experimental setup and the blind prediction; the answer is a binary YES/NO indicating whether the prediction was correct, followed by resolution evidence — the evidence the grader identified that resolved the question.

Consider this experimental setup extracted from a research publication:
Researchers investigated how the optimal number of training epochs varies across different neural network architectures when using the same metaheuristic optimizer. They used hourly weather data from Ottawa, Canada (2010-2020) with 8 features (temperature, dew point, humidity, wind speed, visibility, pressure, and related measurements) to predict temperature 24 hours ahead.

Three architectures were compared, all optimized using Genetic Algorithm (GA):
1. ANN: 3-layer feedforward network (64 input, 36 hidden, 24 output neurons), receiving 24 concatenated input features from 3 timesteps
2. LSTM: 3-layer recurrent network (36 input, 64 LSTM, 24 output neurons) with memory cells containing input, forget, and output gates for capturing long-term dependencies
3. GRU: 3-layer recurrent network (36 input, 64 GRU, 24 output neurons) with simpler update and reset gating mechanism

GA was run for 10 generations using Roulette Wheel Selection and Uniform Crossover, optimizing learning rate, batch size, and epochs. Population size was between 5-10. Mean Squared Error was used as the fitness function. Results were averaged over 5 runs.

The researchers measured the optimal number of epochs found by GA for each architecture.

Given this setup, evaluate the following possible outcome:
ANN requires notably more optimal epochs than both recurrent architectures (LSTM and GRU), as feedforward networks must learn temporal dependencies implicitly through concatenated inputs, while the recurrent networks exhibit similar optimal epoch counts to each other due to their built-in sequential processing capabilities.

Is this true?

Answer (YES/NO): NO